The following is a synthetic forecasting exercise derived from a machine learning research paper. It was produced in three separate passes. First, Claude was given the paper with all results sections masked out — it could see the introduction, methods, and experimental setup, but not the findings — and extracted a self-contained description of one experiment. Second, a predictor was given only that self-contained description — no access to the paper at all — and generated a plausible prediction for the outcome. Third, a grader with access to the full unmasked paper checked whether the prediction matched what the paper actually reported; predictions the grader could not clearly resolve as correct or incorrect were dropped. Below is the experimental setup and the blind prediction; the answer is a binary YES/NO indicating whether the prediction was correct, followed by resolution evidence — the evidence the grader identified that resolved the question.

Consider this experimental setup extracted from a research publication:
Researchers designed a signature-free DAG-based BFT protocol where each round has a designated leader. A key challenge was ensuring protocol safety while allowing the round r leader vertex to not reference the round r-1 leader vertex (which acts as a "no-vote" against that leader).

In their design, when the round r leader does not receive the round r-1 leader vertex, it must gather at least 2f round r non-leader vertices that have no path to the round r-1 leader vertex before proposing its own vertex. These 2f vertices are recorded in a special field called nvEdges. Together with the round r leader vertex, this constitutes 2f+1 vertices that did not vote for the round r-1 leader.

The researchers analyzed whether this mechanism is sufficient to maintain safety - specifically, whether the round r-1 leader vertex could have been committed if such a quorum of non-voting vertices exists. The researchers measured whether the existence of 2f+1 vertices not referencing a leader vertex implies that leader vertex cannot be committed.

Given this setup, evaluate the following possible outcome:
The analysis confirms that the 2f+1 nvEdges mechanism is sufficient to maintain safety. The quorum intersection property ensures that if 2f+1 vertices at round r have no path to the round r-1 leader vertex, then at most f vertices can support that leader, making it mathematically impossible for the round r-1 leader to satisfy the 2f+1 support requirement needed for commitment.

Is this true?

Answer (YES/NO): YES